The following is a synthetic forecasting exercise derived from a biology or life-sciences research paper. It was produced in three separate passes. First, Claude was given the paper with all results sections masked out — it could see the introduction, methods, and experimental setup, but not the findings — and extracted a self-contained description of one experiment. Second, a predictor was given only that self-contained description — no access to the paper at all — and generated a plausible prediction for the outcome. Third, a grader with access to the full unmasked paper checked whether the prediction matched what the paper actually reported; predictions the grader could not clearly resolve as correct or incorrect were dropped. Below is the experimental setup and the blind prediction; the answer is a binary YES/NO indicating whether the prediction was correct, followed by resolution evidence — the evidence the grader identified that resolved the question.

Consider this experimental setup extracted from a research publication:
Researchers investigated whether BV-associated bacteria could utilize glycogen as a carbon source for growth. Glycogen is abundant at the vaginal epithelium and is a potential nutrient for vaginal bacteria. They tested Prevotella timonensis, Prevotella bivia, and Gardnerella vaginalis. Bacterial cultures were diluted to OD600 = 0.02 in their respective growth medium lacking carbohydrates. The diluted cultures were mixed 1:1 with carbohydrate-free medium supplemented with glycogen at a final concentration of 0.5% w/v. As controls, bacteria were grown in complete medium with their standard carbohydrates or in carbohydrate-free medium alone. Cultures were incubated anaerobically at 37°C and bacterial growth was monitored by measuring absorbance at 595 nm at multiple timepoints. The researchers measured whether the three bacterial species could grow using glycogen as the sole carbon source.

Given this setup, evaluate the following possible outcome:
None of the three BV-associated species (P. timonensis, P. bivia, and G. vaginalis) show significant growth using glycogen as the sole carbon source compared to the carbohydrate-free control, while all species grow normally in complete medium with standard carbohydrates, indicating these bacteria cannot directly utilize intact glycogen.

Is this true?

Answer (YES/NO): NO